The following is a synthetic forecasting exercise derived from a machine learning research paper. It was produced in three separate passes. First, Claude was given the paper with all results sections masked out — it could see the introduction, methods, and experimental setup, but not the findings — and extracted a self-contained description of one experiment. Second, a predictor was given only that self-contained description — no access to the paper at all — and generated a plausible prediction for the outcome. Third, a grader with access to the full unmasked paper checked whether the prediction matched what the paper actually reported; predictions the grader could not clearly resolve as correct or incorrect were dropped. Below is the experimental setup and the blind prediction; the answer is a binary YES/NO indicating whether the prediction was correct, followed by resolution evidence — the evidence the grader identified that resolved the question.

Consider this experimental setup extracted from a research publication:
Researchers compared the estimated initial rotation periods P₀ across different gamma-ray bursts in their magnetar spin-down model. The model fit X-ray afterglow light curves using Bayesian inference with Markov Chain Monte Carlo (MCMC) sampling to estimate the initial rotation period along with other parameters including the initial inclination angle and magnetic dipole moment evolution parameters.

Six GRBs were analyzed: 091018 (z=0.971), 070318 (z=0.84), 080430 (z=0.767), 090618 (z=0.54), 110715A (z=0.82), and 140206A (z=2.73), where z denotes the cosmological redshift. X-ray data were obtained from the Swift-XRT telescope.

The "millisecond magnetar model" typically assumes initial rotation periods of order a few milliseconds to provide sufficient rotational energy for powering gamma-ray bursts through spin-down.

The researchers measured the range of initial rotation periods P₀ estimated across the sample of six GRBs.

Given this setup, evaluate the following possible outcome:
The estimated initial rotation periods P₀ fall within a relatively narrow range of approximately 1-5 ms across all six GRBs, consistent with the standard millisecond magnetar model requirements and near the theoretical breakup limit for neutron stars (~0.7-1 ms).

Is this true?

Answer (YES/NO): NO